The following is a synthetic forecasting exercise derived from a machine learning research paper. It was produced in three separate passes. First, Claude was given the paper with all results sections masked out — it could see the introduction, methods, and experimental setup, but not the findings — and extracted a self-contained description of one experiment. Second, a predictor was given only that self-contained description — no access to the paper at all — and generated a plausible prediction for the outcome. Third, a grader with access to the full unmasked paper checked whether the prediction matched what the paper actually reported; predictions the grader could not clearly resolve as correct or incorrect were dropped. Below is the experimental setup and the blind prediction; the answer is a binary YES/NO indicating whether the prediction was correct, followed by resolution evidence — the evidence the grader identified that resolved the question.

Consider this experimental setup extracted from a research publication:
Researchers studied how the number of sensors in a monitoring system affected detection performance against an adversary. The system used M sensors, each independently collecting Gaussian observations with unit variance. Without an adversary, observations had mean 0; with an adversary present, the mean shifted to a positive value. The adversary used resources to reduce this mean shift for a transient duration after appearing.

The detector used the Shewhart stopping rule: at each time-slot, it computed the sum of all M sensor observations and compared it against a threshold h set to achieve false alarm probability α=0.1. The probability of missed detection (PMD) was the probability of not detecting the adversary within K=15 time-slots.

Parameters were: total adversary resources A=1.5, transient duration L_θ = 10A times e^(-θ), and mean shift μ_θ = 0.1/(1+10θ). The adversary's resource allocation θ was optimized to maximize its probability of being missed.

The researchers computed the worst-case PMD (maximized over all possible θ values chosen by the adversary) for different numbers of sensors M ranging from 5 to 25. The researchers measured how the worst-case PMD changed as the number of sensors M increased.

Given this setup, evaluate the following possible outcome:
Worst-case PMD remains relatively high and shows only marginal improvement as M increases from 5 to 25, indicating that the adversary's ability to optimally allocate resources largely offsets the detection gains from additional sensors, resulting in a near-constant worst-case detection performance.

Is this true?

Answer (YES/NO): NO